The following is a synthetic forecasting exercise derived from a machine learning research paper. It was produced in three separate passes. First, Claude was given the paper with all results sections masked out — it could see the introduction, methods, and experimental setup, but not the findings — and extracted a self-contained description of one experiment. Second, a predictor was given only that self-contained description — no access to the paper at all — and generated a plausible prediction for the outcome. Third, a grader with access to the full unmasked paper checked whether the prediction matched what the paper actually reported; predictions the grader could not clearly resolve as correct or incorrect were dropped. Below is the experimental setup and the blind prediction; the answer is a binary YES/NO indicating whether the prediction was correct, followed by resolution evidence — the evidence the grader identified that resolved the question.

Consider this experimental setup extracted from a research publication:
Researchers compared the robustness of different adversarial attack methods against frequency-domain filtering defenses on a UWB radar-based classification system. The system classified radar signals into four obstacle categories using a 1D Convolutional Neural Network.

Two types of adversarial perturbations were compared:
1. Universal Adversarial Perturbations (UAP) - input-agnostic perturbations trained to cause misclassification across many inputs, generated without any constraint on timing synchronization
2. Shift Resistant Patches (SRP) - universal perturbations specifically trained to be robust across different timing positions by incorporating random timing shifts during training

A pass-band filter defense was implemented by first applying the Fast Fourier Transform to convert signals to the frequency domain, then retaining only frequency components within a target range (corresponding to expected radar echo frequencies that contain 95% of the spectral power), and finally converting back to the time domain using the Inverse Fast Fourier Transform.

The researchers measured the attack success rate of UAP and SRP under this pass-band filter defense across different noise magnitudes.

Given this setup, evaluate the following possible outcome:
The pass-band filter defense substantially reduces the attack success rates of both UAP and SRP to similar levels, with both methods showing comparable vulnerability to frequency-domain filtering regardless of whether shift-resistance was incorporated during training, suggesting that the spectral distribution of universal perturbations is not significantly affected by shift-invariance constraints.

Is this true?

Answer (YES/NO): NO